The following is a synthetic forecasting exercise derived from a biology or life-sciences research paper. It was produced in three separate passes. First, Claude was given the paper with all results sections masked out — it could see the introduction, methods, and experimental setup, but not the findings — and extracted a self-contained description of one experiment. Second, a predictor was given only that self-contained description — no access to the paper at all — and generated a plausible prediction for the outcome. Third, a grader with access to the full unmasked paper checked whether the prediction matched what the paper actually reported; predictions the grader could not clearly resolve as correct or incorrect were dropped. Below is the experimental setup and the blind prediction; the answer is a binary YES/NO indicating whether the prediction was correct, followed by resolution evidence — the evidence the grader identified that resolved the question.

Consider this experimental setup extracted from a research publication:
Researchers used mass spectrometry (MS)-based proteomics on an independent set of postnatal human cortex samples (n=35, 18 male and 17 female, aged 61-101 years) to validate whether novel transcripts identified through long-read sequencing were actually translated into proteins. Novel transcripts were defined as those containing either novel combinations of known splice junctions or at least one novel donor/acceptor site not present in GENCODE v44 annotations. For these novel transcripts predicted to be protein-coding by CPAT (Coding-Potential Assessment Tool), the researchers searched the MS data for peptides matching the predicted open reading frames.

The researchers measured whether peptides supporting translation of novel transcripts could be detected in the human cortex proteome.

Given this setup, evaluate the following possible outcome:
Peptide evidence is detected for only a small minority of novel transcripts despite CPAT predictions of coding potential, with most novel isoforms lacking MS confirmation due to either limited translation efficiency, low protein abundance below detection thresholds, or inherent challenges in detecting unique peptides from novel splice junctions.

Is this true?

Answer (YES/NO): NO